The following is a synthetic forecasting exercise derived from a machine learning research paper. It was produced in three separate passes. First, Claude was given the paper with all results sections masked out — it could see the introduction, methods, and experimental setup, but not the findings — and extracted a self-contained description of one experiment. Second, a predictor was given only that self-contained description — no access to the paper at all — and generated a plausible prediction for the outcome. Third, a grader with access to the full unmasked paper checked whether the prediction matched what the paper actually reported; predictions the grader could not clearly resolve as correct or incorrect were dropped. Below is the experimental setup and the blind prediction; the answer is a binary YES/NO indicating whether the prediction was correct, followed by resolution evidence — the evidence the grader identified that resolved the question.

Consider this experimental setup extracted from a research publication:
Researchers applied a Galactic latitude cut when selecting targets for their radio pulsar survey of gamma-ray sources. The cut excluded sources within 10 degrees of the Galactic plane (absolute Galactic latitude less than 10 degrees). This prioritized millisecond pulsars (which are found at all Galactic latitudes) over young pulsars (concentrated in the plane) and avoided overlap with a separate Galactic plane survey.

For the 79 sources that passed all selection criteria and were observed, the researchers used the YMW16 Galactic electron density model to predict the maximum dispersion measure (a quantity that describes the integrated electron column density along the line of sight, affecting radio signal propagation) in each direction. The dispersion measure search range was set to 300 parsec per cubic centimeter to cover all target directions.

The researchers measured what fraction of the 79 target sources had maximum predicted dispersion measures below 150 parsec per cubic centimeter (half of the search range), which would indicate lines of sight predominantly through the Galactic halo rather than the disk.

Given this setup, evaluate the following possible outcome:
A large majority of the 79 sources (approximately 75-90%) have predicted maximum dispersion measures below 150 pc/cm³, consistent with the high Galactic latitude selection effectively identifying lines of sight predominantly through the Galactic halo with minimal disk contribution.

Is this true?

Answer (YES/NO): YES